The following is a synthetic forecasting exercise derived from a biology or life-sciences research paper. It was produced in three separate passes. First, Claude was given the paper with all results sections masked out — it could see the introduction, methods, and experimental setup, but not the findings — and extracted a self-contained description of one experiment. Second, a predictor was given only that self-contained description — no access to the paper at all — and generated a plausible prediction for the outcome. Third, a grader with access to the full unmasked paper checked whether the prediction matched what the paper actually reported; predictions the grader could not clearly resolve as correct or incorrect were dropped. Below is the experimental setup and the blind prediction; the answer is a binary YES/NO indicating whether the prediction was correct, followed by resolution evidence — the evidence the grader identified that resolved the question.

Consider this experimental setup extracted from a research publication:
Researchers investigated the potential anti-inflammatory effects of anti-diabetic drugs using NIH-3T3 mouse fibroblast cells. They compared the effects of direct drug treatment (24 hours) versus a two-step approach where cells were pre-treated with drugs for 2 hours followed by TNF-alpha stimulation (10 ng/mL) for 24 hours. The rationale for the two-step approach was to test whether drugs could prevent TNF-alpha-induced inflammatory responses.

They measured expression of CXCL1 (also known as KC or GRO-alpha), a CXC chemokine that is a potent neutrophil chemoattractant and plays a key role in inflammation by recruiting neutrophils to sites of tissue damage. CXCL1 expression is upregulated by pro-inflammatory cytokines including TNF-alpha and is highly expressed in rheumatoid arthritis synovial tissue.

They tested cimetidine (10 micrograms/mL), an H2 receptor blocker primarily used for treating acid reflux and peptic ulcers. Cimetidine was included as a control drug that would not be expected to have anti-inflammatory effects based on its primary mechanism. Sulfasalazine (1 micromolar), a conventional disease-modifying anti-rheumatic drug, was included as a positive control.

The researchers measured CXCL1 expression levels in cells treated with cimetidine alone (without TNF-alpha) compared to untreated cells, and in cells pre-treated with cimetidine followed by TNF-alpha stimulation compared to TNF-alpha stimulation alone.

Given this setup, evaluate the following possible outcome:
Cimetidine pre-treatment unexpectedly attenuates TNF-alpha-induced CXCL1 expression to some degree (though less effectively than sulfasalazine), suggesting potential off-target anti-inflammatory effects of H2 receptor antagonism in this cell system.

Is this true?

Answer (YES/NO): NO